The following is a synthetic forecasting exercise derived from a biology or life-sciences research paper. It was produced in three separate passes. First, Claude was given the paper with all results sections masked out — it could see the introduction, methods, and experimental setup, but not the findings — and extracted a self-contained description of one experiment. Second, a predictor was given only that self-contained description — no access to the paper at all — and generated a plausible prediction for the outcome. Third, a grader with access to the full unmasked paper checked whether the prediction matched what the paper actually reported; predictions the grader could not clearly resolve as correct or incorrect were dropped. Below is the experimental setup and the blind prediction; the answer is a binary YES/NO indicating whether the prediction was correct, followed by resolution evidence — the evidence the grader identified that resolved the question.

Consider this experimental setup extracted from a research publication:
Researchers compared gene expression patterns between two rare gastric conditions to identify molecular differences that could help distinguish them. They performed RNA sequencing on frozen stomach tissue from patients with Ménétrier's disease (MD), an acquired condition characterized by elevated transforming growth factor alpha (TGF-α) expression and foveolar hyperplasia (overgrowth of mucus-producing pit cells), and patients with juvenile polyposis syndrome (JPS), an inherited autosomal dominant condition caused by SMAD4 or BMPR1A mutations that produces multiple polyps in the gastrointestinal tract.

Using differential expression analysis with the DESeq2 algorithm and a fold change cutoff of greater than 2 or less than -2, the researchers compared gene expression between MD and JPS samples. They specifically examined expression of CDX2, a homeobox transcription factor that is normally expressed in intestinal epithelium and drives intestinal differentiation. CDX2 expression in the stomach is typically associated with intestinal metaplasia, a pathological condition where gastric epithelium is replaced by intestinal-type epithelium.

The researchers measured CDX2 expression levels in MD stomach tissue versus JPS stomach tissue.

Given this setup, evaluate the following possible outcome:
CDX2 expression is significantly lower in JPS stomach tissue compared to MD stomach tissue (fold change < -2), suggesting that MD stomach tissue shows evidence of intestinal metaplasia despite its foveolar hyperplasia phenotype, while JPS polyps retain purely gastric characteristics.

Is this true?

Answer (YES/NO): NO